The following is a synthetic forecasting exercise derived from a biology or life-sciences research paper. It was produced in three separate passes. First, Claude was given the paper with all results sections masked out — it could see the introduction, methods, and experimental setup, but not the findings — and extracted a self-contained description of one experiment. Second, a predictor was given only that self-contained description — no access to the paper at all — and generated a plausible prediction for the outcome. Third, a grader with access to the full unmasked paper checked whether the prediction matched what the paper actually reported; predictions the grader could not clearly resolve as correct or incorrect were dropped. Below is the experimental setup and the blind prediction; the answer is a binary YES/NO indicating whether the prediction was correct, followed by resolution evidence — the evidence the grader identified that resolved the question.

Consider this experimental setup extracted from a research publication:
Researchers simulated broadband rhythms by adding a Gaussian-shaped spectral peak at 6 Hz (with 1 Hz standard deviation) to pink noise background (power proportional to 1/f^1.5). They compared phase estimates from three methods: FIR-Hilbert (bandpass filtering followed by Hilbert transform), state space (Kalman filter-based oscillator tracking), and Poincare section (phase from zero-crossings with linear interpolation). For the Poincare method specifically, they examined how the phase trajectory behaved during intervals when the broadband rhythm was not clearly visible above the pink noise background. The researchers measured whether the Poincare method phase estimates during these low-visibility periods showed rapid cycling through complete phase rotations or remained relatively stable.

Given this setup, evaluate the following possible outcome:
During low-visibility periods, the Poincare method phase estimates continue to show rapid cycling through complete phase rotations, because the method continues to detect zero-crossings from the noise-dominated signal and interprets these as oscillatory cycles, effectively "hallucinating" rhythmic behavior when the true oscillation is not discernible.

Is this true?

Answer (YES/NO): YES